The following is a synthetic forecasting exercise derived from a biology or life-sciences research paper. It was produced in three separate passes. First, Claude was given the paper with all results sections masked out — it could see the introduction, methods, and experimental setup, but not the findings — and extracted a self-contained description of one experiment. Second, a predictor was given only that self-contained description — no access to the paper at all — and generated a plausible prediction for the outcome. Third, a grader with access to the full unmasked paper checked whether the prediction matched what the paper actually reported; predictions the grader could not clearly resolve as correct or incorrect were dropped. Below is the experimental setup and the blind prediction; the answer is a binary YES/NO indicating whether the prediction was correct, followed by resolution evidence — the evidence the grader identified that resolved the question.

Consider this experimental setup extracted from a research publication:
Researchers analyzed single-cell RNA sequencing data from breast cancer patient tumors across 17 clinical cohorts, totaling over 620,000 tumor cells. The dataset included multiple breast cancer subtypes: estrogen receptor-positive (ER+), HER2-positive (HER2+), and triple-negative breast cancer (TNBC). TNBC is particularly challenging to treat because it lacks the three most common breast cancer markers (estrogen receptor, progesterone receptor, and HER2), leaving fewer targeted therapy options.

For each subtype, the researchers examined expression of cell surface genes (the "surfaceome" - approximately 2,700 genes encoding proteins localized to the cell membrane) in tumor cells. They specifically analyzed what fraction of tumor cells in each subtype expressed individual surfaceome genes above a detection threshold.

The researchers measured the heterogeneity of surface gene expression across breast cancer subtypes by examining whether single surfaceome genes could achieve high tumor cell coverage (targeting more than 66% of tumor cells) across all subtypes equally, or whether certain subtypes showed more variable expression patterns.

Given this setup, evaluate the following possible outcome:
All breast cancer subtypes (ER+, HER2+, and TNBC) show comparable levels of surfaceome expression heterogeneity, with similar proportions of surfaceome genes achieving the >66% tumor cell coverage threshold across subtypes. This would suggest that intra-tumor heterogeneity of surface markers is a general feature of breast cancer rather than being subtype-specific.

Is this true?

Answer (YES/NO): NO